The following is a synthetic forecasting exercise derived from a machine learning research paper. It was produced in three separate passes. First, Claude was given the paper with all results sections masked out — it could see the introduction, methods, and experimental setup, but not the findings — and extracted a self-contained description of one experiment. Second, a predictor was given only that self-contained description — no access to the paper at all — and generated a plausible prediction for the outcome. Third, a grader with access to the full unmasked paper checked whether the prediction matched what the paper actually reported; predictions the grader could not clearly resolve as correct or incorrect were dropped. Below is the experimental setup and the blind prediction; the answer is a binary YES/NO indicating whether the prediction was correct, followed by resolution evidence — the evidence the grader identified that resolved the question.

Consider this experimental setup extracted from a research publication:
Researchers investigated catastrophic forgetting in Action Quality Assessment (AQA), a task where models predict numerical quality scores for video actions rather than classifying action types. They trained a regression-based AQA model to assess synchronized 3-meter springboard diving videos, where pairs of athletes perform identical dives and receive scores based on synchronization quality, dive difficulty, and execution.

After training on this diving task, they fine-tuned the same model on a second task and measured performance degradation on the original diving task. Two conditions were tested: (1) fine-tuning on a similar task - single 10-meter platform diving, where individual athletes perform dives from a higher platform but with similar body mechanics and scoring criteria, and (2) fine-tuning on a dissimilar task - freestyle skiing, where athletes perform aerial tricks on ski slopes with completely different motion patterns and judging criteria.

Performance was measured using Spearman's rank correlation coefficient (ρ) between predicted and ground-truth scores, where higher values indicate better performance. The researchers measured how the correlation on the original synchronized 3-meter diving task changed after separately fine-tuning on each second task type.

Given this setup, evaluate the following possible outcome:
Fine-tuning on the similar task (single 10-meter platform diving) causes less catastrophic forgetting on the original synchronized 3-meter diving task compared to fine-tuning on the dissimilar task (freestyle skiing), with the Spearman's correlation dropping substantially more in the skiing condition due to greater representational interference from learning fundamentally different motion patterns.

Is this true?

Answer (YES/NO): YES